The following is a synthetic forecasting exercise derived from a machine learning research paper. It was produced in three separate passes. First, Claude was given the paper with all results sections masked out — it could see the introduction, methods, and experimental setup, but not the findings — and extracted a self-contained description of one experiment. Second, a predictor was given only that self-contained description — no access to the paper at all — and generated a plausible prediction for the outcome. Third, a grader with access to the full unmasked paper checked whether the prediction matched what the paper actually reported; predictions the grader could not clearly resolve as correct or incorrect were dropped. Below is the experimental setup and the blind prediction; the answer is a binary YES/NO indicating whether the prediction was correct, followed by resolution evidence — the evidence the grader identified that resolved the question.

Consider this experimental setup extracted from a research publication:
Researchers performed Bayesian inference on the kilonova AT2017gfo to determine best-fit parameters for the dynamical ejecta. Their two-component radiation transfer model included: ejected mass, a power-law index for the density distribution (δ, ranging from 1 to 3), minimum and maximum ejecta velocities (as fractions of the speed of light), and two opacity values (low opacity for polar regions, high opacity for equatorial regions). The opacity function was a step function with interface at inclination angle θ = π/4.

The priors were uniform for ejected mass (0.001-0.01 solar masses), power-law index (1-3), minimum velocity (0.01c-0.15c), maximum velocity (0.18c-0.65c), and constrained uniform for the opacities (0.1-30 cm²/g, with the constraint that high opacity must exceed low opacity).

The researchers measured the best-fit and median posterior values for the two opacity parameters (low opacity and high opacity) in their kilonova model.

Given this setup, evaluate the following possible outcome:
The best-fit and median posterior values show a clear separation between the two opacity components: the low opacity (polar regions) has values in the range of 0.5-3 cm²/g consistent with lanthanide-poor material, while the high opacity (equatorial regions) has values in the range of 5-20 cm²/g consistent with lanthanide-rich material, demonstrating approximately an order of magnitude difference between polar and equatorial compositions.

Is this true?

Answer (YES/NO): YES